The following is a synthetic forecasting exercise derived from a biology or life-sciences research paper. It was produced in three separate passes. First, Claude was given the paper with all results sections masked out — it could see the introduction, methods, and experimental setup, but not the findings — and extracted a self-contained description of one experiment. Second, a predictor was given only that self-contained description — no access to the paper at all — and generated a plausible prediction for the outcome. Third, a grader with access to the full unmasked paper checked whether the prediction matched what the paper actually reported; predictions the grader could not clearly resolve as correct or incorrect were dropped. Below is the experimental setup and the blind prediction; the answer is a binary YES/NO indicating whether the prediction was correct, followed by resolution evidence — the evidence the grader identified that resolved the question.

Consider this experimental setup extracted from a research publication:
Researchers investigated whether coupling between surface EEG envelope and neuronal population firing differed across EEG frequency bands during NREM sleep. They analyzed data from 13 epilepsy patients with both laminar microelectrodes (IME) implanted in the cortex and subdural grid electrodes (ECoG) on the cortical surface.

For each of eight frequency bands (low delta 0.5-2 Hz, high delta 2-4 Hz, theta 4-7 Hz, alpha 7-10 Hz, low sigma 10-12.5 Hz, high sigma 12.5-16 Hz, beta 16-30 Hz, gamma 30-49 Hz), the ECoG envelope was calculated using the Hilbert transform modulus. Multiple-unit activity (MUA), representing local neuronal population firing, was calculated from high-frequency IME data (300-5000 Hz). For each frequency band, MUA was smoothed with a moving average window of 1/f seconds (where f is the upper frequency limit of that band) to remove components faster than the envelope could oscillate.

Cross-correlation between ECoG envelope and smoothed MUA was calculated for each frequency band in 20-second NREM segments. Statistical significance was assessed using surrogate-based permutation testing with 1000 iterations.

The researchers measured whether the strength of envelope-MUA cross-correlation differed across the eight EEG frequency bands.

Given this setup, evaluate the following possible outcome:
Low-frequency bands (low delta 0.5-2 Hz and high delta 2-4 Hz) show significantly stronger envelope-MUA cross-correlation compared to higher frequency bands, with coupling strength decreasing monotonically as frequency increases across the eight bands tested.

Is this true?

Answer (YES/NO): NO